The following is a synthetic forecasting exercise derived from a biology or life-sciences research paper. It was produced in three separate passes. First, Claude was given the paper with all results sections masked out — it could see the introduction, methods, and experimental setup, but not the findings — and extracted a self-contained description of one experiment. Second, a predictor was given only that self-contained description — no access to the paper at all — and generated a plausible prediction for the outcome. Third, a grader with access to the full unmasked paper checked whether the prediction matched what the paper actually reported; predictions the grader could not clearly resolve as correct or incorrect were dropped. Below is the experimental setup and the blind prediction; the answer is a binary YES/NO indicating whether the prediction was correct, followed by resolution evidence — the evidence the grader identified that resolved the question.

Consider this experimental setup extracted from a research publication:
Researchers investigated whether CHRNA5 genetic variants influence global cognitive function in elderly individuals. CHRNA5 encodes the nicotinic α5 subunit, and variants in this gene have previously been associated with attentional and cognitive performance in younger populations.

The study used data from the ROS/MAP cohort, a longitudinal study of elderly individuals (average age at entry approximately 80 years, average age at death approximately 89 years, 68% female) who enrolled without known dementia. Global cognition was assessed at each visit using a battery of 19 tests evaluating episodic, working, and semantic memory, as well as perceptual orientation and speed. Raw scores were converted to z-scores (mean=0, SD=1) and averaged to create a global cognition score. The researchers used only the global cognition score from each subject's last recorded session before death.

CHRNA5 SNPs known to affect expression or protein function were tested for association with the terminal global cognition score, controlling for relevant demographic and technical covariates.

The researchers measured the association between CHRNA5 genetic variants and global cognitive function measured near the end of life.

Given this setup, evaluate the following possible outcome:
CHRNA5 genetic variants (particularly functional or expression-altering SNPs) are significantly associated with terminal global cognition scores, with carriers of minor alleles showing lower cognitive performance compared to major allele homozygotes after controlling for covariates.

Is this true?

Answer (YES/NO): NO